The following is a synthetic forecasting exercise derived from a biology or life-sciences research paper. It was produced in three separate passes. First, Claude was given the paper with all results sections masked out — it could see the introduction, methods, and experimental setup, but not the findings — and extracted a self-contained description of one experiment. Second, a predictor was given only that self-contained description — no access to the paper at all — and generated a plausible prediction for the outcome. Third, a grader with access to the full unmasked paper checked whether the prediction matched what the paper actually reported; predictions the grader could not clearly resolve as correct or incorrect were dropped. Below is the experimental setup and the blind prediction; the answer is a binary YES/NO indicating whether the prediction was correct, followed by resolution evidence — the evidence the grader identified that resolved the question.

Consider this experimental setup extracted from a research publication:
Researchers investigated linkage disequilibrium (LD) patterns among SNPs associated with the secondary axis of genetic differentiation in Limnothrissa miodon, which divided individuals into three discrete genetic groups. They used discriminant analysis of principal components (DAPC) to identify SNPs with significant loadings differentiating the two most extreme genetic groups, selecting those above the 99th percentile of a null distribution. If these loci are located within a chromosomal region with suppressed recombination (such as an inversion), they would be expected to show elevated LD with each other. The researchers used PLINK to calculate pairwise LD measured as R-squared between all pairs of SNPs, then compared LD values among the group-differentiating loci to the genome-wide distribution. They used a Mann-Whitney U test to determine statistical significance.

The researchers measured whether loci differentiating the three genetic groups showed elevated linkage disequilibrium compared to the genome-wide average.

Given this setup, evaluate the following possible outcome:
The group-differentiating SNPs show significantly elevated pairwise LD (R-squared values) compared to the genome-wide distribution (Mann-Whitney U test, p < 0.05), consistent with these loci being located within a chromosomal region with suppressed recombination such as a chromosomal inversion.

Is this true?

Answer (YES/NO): YES